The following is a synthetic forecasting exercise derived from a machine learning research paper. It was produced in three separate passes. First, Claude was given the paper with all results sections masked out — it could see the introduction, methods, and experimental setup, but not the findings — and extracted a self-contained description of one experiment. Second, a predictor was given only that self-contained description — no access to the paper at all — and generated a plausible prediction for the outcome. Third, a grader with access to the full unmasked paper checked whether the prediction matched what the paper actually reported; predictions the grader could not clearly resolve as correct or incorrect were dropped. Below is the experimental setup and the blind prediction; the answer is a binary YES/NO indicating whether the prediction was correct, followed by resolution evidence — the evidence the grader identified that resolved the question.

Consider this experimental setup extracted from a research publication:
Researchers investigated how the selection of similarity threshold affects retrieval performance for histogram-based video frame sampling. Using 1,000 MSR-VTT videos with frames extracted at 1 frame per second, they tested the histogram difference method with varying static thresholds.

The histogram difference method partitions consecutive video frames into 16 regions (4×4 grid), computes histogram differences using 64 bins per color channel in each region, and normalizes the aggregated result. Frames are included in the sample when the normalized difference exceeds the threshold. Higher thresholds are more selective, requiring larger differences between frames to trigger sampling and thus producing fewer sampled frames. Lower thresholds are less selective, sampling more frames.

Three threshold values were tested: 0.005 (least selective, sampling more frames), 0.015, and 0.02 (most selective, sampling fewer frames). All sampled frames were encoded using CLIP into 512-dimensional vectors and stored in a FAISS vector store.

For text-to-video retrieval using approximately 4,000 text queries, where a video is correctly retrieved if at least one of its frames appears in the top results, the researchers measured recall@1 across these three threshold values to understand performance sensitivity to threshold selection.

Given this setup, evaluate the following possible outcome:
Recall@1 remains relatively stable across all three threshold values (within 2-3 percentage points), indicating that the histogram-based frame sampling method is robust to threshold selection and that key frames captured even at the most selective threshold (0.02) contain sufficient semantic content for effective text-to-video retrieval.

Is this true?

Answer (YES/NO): NO